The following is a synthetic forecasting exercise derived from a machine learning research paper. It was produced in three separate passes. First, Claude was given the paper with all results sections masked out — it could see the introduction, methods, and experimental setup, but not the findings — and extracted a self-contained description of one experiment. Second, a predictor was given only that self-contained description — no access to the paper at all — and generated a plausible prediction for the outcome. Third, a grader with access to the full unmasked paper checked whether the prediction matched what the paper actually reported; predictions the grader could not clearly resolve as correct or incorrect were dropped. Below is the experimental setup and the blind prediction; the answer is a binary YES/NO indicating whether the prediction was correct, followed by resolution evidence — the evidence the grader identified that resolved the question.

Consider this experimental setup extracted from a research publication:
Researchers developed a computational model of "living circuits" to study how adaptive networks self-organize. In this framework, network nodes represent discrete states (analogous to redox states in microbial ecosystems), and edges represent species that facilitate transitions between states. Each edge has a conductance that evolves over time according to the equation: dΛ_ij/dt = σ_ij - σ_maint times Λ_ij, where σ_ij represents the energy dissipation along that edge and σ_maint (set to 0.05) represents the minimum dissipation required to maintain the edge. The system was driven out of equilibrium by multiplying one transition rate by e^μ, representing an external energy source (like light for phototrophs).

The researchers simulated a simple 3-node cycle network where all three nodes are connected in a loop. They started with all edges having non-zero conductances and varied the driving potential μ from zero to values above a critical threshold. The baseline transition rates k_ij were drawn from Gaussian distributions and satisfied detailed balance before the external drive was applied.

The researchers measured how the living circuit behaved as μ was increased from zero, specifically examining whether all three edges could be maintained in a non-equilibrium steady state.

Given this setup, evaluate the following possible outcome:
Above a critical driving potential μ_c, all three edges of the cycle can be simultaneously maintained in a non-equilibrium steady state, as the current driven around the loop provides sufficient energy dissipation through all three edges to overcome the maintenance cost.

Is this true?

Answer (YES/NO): YES